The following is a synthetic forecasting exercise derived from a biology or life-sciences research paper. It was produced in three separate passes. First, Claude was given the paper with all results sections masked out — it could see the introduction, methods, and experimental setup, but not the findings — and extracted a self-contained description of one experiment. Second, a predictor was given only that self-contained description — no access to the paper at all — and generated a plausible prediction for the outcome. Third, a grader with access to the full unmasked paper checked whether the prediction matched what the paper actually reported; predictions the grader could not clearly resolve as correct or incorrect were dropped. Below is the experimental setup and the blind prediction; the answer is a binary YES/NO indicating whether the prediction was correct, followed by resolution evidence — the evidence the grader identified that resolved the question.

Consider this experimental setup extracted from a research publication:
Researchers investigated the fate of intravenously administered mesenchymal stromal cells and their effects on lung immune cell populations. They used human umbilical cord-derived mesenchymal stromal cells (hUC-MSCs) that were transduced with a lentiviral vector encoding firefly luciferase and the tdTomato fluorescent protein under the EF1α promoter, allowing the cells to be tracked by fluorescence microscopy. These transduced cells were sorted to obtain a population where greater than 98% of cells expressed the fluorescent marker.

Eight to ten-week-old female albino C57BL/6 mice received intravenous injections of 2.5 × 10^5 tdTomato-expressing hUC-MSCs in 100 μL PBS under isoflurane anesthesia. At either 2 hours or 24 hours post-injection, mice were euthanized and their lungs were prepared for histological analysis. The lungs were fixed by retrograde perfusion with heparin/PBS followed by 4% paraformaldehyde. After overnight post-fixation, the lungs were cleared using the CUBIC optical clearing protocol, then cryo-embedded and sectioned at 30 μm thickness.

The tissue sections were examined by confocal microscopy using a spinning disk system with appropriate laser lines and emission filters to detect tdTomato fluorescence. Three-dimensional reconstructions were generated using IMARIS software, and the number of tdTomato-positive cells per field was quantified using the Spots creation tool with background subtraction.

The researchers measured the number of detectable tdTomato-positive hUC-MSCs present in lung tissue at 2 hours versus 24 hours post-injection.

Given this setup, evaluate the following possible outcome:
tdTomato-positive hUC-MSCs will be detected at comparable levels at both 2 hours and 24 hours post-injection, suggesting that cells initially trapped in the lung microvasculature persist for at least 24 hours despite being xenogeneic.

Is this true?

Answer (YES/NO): NO